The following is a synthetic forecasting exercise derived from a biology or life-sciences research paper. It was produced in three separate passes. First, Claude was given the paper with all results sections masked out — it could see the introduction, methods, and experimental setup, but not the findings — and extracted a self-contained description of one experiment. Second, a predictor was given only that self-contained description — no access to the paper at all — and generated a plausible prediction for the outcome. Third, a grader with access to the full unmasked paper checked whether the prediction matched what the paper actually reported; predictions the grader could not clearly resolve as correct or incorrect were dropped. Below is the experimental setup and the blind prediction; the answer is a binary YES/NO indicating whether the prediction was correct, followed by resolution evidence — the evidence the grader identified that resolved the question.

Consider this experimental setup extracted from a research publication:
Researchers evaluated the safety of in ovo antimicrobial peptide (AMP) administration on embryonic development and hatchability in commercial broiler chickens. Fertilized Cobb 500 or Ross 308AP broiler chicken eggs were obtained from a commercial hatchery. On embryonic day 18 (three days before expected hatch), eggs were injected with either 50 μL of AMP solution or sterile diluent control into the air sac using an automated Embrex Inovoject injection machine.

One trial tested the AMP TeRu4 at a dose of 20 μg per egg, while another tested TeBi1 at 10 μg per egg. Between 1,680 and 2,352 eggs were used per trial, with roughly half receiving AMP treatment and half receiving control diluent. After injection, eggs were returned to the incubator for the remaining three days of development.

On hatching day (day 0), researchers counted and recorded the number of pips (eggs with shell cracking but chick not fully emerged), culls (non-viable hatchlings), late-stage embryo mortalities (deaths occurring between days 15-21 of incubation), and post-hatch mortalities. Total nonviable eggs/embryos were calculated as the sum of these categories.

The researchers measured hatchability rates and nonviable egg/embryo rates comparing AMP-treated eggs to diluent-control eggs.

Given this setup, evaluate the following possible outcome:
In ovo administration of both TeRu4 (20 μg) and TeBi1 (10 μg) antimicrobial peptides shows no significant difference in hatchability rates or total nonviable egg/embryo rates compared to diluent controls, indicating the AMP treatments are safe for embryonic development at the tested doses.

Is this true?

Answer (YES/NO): YES